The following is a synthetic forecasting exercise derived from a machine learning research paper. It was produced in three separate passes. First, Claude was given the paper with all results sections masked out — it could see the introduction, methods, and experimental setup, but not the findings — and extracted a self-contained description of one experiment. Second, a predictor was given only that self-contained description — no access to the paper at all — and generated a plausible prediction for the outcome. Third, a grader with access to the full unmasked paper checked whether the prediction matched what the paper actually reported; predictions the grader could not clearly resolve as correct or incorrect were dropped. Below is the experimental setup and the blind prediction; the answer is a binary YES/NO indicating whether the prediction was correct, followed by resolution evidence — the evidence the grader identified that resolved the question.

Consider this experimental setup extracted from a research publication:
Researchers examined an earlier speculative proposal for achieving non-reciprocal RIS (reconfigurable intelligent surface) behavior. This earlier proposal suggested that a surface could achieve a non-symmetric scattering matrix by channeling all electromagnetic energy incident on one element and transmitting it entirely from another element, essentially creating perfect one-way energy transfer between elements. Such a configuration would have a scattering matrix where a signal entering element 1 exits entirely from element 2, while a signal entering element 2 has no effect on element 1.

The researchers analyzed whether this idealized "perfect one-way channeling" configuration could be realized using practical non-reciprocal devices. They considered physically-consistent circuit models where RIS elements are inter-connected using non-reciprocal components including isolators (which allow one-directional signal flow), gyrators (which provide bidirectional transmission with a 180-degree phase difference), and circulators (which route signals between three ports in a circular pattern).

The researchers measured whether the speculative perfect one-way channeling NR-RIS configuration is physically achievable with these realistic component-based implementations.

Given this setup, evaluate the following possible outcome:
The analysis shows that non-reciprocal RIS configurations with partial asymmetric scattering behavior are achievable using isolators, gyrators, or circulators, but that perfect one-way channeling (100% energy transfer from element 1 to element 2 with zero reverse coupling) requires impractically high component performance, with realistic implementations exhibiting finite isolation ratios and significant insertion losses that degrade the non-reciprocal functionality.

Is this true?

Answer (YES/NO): NO